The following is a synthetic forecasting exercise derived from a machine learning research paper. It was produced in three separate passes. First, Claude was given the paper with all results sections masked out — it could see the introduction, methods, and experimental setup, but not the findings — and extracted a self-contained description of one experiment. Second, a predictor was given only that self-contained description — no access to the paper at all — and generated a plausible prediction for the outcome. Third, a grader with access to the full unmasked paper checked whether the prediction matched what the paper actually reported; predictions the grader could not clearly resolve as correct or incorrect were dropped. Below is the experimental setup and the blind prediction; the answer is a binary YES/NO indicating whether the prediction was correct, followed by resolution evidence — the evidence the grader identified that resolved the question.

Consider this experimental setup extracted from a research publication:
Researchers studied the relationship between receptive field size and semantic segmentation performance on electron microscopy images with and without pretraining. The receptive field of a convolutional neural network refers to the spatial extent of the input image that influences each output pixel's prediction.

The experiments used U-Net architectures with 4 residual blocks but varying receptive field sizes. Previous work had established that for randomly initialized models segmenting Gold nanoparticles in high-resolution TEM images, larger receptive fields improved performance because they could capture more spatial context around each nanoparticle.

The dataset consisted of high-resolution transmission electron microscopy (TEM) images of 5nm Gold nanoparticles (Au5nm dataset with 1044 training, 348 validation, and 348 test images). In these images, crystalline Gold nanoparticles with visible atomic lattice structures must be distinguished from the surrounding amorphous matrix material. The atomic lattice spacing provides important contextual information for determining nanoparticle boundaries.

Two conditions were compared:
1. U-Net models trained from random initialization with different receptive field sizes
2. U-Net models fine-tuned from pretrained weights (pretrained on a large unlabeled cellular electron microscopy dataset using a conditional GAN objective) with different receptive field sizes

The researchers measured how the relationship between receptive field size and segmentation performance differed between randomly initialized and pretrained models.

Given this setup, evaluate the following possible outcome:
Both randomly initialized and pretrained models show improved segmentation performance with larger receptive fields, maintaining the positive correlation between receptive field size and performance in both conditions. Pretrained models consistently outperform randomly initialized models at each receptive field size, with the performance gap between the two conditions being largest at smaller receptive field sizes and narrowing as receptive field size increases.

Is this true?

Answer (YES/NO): NO